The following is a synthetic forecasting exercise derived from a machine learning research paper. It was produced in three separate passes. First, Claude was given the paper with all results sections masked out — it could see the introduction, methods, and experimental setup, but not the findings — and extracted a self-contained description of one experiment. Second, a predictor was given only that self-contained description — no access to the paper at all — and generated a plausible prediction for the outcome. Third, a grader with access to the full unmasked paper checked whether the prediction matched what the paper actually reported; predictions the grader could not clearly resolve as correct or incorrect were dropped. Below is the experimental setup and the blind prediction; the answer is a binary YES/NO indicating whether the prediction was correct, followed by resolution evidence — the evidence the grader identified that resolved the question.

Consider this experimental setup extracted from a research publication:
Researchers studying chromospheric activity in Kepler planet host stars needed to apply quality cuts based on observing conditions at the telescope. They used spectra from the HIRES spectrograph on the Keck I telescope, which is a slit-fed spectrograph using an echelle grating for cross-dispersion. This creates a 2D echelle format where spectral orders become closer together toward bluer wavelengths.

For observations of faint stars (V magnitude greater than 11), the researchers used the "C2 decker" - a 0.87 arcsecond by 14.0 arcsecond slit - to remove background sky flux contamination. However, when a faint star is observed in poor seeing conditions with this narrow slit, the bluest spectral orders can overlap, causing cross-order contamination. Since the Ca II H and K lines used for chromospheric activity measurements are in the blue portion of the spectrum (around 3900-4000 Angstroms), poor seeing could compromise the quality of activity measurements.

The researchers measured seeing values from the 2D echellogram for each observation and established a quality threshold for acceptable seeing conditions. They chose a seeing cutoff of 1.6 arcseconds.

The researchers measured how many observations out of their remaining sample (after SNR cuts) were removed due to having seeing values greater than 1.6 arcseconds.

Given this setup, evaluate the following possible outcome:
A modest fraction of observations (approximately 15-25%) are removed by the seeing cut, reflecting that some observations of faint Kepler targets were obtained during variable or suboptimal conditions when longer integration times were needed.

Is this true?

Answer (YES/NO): NO